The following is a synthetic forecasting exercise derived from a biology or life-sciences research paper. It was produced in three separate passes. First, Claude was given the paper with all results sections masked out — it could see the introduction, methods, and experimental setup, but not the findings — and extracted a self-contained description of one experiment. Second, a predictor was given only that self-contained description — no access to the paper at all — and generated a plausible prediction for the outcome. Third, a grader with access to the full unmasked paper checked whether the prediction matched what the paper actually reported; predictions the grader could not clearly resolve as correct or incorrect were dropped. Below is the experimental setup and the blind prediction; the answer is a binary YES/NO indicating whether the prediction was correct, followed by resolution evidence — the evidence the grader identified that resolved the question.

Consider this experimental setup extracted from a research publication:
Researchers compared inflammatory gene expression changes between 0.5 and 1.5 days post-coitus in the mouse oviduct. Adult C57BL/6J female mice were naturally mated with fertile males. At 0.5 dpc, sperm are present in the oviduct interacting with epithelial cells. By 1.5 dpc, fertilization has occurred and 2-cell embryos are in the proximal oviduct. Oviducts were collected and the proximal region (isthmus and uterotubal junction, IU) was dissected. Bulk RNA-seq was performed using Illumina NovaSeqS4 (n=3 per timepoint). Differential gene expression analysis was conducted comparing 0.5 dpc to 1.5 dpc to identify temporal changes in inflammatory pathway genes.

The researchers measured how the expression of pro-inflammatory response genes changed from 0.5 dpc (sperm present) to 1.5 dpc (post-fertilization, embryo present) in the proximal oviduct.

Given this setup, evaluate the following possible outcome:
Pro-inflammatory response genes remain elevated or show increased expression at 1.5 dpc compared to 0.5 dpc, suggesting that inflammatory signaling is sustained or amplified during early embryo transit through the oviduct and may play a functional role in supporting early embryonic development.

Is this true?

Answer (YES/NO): NO